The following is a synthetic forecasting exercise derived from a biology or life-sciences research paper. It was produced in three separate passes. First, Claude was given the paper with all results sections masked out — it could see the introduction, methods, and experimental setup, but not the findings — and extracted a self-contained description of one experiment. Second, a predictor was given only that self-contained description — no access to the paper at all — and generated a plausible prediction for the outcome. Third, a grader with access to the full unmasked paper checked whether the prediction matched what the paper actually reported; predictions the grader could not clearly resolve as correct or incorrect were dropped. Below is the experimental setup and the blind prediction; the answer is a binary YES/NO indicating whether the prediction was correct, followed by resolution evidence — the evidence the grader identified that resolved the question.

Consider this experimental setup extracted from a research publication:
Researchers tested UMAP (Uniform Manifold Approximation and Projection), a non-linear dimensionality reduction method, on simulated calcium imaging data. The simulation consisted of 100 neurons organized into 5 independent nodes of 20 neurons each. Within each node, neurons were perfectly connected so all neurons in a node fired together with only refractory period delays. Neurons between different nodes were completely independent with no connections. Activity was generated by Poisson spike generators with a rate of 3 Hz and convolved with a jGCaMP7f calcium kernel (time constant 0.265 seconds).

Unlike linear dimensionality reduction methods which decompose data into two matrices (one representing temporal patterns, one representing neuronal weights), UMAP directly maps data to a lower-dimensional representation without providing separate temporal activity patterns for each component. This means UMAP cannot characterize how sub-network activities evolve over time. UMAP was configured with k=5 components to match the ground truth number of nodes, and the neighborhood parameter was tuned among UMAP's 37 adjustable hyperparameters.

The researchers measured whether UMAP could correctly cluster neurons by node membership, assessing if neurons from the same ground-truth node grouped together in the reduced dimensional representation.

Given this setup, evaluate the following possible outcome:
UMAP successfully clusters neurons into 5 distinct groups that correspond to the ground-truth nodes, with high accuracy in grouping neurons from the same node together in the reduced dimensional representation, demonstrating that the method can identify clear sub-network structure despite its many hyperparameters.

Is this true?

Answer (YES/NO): NO